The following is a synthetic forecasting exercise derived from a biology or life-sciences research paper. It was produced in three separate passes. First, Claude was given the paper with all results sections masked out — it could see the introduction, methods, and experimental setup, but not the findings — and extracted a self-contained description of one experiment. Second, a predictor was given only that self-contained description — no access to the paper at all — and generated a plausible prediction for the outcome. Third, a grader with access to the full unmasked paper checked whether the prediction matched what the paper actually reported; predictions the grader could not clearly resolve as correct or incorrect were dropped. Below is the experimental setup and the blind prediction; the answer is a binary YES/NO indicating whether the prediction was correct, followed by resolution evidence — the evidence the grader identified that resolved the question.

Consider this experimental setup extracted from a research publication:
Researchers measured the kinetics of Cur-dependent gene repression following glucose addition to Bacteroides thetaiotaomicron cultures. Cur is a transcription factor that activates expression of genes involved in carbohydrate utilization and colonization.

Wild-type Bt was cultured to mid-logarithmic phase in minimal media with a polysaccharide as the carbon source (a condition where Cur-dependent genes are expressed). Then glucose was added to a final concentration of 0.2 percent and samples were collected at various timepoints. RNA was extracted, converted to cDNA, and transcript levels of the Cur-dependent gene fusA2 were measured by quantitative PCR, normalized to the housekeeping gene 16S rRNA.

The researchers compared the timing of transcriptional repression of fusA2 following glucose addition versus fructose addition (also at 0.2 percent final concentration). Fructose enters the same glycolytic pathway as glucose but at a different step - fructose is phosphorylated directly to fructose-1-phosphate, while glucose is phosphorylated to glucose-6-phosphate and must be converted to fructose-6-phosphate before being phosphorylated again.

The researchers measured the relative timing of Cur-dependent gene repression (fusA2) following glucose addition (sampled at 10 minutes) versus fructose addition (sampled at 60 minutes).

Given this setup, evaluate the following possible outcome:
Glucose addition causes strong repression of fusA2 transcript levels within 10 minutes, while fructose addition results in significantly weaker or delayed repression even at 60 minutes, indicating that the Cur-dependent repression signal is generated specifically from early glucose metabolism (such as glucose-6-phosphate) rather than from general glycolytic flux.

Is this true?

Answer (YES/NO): NO